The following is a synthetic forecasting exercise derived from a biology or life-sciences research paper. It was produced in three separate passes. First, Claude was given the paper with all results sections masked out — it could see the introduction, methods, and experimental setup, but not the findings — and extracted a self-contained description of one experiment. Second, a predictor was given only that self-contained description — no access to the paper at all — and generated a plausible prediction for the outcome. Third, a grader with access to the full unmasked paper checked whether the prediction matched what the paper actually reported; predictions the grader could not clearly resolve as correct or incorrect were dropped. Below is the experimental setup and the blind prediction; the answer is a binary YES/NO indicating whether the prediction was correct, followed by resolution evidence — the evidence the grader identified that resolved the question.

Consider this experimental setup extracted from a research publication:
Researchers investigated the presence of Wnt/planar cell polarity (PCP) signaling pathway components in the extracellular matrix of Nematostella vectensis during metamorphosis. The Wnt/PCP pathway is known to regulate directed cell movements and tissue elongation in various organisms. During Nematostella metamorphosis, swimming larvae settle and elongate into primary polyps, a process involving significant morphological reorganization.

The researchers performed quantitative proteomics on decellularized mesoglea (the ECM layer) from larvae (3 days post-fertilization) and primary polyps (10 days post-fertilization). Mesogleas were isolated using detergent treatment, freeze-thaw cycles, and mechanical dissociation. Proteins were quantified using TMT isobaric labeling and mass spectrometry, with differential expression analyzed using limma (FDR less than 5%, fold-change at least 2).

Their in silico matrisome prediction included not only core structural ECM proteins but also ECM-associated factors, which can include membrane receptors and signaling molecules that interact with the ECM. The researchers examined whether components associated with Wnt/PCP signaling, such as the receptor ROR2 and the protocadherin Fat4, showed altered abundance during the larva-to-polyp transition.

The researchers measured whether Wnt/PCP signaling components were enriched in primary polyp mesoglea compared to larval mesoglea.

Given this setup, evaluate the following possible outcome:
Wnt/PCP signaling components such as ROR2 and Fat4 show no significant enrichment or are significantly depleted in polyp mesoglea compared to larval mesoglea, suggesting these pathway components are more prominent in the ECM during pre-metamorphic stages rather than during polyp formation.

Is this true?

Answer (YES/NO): NO